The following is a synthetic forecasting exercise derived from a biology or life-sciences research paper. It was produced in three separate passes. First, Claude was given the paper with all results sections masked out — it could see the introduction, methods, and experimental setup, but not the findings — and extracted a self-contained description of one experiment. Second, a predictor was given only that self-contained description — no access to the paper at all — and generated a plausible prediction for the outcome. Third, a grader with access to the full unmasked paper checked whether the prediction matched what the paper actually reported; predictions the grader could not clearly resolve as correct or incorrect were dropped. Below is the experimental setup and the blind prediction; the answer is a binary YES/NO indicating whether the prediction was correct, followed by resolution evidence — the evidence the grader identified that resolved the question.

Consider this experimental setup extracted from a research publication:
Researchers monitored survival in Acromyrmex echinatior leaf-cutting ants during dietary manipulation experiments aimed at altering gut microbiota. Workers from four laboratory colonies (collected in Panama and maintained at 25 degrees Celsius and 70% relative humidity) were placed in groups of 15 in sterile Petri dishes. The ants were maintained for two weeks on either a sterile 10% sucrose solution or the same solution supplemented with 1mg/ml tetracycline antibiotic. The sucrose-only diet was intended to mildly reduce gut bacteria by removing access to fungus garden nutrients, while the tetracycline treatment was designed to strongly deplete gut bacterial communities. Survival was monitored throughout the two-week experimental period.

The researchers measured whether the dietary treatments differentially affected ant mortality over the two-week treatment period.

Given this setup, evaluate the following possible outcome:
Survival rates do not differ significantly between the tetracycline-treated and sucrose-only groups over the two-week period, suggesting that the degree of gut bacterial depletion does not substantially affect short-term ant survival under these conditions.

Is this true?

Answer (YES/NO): NO